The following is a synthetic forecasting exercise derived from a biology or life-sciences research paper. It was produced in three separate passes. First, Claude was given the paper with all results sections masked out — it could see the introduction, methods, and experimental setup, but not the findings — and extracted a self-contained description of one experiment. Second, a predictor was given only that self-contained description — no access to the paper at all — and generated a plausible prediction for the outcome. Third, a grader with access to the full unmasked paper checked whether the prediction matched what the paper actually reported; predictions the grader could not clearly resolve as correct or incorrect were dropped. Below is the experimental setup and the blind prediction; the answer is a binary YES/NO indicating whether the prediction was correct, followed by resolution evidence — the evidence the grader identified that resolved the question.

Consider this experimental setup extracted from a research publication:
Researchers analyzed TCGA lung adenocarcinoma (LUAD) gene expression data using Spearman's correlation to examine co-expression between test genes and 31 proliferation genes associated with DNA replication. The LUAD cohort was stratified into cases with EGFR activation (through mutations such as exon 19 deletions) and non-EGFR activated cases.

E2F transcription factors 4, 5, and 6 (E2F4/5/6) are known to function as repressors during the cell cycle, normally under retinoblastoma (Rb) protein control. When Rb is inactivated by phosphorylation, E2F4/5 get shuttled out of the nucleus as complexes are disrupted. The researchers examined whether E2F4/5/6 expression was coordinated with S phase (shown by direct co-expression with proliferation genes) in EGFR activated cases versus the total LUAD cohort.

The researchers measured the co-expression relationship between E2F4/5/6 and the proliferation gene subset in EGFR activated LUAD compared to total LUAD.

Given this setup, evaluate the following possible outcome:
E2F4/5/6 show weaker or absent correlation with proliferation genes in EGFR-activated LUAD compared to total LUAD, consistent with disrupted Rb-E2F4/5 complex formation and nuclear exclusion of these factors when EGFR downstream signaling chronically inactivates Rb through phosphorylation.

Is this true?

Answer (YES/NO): NO